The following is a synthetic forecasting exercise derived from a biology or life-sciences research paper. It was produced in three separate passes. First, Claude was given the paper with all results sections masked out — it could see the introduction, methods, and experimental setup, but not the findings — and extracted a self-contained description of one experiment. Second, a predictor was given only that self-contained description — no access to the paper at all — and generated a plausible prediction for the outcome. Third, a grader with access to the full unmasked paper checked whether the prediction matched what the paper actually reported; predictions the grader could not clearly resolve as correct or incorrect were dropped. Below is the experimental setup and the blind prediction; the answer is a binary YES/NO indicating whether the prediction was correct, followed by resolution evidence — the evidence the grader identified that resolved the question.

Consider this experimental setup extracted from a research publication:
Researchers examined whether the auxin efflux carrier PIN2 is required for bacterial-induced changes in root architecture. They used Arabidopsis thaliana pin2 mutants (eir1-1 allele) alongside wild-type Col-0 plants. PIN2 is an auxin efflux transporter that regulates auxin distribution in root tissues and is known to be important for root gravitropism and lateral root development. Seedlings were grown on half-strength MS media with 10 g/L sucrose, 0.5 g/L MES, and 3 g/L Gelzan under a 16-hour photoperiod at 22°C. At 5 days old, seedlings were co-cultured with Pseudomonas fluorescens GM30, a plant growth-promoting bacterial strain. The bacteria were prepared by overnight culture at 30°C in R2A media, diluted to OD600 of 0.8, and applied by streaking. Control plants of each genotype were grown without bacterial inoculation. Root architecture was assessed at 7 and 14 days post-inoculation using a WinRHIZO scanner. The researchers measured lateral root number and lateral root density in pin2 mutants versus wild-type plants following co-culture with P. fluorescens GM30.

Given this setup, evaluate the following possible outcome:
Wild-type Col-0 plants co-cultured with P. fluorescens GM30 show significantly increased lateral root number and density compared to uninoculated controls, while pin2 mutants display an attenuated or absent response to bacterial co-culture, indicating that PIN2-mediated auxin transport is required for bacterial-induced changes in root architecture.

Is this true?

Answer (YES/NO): YES